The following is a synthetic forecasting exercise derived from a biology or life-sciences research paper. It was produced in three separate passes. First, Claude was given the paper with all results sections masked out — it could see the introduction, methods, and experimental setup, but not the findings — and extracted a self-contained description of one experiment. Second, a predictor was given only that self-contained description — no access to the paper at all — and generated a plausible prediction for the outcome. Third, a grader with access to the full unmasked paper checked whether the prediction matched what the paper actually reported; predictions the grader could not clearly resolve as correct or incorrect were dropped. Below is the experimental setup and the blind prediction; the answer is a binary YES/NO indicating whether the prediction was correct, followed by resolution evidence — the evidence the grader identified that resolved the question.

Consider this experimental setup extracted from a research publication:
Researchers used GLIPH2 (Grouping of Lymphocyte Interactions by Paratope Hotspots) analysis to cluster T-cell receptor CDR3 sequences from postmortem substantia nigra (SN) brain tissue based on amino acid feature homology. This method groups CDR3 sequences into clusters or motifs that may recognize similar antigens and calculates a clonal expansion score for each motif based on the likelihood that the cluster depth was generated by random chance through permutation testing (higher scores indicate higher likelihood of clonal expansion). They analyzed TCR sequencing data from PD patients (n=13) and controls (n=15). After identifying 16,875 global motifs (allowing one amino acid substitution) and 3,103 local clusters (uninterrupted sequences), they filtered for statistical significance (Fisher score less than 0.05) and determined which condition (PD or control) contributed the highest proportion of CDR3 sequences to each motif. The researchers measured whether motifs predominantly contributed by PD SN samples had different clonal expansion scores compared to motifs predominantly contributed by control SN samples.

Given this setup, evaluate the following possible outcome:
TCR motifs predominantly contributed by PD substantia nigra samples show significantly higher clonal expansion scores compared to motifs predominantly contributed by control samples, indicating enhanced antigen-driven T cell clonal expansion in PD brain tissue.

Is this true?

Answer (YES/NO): YES